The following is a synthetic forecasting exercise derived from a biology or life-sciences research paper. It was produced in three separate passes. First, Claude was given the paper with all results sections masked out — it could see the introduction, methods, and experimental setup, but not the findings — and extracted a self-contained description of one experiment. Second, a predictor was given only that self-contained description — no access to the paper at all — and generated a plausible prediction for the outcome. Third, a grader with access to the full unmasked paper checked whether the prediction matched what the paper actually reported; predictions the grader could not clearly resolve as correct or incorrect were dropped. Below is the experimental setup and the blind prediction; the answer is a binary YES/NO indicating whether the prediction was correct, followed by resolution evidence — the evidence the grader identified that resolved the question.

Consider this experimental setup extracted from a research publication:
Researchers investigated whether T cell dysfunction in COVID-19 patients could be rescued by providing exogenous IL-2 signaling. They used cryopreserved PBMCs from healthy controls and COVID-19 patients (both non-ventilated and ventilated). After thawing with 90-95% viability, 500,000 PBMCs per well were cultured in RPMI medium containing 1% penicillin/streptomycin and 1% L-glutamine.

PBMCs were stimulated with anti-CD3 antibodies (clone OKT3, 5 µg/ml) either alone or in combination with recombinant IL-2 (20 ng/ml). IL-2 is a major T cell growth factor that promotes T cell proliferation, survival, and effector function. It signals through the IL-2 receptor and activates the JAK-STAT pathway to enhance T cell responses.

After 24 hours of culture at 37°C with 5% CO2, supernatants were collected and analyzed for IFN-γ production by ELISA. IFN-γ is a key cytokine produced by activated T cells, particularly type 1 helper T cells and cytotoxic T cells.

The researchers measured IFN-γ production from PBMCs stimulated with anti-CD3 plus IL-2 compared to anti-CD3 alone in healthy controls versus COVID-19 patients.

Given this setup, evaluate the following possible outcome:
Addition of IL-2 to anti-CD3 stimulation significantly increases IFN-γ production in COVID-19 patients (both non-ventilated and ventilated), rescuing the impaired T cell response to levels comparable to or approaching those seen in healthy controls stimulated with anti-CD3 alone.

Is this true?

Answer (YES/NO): NO